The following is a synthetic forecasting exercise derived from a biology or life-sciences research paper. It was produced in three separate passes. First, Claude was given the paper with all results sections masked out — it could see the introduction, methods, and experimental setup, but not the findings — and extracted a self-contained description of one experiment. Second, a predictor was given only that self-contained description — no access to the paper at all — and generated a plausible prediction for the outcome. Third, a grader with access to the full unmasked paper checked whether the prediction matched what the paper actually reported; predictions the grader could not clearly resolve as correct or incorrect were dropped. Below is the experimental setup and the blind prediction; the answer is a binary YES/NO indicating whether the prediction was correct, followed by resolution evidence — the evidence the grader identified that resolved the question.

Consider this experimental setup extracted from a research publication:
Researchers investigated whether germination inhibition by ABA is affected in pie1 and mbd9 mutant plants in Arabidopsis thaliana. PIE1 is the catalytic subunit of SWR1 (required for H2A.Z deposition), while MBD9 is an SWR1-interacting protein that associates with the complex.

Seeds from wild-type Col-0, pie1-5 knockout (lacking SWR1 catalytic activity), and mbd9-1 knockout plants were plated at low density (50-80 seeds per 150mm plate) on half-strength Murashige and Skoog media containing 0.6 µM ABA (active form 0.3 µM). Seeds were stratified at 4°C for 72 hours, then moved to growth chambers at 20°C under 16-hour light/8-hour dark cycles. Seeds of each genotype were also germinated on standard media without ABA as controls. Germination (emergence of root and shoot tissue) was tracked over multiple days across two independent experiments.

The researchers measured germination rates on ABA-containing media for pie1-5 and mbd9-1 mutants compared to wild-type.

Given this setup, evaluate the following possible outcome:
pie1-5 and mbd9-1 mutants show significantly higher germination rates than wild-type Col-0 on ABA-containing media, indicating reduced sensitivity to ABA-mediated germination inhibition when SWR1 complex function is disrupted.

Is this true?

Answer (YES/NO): NO